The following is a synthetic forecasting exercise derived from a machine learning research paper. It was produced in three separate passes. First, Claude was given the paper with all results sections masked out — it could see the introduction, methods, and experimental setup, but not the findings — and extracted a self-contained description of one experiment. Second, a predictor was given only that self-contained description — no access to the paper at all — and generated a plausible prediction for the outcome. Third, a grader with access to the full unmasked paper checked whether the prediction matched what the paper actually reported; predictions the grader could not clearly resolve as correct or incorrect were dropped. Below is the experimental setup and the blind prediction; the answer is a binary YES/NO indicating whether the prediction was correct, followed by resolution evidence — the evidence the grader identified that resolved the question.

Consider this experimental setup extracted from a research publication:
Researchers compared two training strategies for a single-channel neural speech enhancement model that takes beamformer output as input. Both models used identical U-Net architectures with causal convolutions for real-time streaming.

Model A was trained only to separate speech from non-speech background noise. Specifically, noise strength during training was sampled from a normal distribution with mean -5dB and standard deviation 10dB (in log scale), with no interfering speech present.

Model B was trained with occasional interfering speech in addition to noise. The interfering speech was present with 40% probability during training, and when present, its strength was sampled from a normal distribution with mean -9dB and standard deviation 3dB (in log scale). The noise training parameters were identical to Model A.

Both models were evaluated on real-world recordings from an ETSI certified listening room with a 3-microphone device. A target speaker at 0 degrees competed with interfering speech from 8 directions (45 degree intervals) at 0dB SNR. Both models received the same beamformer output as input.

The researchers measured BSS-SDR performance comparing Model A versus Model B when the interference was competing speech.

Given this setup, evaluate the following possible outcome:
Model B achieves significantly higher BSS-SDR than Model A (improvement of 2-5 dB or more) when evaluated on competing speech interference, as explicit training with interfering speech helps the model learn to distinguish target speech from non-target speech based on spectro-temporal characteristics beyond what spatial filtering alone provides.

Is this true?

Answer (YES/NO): NO